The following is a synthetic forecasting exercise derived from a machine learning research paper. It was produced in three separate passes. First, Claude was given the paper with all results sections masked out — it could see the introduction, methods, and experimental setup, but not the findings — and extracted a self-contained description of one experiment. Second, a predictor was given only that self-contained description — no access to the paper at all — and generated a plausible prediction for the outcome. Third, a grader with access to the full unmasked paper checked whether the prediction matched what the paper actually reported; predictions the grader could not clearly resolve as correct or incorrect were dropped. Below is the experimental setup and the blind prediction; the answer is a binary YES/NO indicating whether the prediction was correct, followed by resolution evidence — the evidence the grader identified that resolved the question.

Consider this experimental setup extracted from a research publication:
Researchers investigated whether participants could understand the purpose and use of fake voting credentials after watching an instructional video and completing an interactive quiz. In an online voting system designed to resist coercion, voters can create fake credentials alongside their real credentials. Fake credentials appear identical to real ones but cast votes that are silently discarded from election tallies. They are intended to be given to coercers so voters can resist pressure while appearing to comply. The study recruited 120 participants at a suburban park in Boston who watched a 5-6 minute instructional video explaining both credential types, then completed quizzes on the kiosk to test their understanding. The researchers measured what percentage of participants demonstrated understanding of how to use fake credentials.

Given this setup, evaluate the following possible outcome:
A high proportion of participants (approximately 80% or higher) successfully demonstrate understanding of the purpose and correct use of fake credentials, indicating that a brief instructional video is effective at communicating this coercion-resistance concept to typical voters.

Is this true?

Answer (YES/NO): YES